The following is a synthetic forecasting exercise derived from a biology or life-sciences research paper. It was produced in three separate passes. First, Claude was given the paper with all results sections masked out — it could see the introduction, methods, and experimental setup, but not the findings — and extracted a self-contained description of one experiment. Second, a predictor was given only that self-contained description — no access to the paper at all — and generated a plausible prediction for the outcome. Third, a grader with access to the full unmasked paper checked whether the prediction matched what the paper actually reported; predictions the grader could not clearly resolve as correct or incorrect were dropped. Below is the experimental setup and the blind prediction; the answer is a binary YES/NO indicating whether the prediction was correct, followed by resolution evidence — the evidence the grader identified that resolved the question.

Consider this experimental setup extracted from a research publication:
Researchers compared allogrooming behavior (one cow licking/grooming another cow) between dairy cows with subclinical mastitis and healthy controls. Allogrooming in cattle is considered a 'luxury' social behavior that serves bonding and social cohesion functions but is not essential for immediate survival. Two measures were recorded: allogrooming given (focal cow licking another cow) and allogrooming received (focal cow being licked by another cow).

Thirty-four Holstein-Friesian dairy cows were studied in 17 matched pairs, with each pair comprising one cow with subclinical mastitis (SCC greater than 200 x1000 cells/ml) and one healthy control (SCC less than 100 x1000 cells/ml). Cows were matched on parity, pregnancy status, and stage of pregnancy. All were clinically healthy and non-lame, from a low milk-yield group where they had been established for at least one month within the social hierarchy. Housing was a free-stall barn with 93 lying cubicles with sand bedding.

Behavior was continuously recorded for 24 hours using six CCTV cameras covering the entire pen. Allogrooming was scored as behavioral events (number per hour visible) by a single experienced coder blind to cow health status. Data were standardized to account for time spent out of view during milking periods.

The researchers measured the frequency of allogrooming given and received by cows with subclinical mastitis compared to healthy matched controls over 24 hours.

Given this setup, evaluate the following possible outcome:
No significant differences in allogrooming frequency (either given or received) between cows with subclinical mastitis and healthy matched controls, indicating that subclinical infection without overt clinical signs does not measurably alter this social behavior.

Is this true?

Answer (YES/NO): NO